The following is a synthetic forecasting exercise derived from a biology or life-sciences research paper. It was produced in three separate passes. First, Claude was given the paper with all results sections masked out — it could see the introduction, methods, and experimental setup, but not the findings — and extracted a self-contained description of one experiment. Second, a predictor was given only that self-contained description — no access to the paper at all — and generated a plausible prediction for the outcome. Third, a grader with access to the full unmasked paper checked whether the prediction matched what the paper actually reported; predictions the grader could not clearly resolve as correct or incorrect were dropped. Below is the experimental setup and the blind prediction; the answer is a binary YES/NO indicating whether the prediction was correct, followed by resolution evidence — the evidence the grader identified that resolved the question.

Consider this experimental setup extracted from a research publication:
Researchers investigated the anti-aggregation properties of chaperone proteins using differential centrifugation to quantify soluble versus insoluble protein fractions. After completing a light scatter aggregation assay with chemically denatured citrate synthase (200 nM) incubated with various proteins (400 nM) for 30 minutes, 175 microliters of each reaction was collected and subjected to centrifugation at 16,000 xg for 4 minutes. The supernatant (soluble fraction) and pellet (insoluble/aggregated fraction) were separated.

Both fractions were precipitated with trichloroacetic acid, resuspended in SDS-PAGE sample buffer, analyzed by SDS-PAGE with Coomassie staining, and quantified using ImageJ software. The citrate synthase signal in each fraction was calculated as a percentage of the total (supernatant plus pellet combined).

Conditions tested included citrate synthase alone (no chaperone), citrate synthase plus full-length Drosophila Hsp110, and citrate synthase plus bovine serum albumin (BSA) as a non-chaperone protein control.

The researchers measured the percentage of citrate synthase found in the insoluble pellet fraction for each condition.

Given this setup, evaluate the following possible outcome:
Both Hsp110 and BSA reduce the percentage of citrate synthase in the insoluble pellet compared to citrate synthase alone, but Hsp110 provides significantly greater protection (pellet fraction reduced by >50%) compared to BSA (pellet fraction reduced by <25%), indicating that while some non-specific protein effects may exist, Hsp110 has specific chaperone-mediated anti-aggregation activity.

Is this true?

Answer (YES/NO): NO